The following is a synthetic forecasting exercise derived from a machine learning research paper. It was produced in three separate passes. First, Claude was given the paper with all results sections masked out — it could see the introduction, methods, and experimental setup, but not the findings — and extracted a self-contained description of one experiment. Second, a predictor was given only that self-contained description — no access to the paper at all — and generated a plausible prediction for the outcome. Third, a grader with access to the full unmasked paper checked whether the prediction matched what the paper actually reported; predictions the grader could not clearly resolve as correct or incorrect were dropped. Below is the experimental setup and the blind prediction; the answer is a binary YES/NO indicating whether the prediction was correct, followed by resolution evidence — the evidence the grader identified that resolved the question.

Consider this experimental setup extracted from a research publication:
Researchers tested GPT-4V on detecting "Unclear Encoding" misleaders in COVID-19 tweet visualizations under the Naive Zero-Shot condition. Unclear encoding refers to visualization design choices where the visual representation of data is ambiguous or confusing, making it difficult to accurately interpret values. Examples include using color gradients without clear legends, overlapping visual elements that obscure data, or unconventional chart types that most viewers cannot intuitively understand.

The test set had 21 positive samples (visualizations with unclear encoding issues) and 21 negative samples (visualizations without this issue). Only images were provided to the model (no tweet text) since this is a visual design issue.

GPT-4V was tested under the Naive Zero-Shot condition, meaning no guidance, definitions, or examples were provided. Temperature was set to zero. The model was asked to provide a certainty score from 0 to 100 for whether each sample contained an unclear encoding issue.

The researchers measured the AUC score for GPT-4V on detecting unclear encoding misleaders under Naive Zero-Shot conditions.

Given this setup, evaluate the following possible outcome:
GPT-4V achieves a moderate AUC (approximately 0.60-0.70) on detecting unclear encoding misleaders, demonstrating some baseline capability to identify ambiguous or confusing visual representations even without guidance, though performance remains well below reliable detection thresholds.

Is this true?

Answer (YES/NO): NO